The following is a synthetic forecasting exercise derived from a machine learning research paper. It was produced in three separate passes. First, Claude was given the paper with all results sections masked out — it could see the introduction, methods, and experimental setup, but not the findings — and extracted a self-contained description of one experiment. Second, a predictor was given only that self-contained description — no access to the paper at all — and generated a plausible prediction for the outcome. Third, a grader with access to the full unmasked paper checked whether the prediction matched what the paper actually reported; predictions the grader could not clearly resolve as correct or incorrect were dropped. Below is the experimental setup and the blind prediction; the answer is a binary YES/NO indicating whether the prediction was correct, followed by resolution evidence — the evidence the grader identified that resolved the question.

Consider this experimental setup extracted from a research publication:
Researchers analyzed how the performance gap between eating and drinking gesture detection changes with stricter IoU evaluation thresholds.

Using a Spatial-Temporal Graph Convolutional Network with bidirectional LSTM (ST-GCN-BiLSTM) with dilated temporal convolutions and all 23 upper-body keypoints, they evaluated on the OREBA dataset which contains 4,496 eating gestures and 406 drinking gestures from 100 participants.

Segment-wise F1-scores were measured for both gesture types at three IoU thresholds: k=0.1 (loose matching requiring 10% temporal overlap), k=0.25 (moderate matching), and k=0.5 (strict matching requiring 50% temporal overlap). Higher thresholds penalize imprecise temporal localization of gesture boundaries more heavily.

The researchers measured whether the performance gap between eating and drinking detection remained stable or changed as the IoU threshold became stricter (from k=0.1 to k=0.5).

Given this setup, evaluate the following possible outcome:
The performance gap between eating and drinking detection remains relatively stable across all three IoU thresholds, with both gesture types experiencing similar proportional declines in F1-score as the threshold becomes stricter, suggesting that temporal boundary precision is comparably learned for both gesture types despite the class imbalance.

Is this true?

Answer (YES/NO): NO